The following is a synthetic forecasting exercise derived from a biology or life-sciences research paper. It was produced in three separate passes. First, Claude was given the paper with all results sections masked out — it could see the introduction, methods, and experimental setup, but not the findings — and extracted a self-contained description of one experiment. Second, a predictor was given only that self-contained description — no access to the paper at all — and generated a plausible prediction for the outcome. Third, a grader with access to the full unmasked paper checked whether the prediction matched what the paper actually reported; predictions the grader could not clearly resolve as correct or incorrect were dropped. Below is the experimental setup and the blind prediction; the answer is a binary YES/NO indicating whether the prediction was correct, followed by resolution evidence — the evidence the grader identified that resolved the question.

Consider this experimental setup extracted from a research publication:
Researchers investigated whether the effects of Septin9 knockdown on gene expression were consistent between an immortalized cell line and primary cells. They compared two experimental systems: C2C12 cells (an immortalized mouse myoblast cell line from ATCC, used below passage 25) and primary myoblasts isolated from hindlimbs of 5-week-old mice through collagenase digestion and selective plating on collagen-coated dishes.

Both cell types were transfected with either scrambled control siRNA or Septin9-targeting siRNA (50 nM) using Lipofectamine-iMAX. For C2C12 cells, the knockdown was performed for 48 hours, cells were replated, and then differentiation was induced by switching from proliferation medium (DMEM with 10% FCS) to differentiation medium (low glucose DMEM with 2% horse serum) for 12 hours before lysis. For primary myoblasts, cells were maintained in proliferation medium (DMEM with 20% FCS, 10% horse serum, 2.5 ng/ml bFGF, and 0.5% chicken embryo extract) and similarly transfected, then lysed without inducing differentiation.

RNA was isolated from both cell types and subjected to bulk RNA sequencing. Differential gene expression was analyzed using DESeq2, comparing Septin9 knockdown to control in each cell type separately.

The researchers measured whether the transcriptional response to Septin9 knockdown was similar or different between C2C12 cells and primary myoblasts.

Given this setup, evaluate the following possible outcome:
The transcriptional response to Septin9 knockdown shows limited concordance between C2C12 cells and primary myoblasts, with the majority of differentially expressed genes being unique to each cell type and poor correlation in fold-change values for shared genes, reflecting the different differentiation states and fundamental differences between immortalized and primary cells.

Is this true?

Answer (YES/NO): NO